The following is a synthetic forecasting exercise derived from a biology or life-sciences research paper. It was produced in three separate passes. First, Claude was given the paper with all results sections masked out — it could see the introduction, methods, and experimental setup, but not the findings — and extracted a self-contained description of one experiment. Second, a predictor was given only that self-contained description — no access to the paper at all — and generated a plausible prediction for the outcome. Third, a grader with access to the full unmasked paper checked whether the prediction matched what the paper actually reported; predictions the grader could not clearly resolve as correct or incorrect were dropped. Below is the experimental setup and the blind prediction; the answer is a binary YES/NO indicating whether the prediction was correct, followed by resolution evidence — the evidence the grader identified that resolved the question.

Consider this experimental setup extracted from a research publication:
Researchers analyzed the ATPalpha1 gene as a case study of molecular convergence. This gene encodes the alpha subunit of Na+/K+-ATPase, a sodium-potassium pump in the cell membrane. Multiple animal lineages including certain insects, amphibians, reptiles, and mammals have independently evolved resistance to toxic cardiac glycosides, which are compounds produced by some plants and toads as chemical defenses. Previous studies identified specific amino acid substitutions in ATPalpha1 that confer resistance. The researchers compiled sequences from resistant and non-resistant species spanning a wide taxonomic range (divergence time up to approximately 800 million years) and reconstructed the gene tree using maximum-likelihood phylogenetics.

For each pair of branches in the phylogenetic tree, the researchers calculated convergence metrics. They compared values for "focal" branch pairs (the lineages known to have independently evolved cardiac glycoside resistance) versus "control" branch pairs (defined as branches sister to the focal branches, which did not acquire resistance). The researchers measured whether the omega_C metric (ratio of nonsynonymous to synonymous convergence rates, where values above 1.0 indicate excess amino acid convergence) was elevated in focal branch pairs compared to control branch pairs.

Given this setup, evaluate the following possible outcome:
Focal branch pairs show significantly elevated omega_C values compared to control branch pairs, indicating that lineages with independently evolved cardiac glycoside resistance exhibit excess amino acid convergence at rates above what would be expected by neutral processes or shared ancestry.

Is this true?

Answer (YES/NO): YES